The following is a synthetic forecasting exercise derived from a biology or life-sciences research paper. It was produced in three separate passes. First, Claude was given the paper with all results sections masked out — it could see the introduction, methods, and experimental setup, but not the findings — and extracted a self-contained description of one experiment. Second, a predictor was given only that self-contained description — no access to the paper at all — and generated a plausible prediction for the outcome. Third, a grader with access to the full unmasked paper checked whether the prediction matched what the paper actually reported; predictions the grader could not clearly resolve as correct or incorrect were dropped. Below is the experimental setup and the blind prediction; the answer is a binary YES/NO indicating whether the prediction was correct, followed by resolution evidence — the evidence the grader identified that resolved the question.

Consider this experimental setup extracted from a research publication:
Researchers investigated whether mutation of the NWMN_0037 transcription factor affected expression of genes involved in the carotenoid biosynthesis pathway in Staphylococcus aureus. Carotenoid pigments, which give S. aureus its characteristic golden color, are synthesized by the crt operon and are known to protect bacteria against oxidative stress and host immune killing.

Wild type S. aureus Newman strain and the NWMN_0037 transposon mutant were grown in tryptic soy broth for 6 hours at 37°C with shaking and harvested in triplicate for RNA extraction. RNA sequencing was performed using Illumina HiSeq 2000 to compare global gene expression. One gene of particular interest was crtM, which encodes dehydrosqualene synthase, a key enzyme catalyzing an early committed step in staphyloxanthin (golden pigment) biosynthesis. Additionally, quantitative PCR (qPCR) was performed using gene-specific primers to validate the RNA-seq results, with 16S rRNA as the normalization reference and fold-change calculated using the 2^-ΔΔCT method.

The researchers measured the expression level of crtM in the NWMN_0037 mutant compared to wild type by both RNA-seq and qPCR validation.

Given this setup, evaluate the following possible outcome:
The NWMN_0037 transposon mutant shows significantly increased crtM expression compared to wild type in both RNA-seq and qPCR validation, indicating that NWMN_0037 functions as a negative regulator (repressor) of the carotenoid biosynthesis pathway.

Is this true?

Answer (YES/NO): NO